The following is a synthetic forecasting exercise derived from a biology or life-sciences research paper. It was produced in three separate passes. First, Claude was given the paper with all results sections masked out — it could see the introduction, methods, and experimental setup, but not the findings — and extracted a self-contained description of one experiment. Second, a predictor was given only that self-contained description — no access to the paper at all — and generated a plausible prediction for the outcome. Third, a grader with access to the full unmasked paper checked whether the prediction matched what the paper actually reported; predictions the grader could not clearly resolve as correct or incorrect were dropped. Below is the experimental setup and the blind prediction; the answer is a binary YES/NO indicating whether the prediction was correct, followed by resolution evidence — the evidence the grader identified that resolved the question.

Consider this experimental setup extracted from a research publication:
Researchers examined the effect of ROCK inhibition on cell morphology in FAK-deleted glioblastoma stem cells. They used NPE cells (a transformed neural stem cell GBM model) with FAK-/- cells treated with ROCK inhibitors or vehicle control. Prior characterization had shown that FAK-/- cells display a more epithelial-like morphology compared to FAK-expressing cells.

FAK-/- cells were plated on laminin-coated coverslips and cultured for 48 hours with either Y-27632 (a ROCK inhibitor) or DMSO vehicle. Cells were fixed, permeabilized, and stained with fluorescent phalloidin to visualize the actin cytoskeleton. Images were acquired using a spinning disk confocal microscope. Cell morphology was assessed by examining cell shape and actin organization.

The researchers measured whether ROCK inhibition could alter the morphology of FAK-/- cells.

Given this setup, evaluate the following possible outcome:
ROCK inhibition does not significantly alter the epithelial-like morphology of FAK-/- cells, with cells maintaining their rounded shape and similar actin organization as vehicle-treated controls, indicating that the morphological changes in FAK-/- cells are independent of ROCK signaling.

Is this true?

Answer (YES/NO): NO